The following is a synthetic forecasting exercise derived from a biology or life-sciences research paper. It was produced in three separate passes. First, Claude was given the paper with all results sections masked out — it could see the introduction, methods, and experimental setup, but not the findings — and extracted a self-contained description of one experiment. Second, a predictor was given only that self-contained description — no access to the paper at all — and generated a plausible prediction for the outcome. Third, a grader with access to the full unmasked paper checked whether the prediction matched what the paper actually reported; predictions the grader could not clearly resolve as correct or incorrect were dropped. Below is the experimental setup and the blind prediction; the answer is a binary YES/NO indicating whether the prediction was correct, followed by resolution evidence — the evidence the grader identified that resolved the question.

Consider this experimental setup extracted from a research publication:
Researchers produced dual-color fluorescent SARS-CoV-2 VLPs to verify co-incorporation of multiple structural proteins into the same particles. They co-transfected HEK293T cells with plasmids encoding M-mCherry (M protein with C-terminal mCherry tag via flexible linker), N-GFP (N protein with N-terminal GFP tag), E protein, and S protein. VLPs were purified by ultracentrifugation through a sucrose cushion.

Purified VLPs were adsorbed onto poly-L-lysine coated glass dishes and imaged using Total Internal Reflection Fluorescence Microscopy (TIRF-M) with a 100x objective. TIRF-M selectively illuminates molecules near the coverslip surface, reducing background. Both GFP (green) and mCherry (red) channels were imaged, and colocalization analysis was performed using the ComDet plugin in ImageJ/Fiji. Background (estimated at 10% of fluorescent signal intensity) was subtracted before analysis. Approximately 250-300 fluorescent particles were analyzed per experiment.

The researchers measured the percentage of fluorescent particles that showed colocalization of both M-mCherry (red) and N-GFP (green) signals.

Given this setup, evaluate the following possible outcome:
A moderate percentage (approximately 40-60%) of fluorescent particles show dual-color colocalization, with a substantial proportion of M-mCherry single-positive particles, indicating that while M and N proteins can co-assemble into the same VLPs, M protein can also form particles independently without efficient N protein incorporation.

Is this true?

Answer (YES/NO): NO